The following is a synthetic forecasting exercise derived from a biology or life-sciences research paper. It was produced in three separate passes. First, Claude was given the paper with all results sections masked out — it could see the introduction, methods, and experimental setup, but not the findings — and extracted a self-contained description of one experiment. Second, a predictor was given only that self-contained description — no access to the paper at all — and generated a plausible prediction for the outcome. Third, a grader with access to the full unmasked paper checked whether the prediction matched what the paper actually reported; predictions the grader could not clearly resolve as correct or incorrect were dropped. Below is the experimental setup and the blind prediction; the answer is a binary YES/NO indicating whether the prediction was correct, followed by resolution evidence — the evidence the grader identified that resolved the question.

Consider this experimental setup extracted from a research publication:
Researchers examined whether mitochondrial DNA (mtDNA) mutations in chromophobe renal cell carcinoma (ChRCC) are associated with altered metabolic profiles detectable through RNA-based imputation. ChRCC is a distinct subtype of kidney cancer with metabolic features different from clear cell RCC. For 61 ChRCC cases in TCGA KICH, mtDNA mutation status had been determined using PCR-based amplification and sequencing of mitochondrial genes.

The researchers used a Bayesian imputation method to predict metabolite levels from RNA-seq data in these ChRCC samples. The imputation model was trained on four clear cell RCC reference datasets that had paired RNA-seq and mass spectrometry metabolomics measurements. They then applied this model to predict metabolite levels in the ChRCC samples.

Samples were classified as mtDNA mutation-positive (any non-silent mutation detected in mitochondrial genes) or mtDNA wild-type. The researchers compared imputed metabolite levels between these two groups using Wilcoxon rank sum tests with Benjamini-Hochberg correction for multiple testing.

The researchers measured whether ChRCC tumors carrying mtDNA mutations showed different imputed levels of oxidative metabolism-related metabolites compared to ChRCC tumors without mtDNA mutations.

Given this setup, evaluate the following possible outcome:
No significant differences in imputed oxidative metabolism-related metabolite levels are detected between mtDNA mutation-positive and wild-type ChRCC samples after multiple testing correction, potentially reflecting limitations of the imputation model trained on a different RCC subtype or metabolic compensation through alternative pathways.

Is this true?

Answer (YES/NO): NO